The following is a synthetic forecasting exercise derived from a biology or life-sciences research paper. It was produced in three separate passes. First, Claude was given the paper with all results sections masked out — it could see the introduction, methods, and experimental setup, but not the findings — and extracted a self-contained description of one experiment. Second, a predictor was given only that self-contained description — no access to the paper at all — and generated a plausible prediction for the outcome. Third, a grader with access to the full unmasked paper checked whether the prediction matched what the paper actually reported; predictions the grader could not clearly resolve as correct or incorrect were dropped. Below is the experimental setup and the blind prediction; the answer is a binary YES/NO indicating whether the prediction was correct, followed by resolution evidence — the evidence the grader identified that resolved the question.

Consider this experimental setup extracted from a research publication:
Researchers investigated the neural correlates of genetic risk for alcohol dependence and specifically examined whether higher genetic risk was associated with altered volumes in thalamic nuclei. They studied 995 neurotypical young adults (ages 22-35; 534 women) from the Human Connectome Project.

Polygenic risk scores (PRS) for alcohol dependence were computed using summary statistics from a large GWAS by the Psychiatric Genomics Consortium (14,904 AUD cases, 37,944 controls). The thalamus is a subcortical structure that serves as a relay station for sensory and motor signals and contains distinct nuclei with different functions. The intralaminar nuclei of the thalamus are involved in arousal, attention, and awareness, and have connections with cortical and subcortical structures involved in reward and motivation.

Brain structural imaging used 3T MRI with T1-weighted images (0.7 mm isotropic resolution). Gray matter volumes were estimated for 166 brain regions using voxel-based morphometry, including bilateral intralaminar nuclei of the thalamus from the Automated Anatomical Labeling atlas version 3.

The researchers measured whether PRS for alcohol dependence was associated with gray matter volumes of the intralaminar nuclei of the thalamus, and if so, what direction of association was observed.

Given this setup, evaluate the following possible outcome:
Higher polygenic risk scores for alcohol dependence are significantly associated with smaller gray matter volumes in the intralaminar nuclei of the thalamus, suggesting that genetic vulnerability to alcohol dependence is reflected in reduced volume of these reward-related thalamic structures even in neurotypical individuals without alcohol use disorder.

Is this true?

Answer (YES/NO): NO